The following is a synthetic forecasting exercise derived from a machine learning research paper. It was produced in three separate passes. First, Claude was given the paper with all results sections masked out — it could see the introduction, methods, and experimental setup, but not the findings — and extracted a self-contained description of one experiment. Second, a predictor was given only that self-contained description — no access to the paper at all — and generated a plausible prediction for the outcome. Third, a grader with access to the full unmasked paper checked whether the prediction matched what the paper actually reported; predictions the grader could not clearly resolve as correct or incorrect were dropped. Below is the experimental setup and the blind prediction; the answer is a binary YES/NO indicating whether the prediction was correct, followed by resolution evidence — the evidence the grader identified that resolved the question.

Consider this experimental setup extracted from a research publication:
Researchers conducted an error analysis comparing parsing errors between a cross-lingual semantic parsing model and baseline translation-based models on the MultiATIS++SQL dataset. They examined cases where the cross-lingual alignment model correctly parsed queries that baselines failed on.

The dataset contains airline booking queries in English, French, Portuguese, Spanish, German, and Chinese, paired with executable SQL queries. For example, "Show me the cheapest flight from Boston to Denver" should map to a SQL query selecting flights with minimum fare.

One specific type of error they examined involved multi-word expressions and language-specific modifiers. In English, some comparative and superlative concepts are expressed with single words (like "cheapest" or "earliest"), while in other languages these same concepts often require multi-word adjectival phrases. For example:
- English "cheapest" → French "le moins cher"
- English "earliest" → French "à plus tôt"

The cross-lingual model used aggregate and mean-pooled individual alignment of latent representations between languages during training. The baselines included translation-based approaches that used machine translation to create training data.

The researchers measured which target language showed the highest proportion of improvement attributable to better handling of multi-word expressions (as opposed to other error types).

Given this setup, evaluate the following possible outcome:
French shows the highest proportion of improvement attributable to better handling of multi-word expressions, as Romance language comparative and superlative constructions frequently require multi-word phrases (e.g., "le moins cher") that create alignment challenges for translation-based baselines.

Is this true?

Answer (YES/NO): YES